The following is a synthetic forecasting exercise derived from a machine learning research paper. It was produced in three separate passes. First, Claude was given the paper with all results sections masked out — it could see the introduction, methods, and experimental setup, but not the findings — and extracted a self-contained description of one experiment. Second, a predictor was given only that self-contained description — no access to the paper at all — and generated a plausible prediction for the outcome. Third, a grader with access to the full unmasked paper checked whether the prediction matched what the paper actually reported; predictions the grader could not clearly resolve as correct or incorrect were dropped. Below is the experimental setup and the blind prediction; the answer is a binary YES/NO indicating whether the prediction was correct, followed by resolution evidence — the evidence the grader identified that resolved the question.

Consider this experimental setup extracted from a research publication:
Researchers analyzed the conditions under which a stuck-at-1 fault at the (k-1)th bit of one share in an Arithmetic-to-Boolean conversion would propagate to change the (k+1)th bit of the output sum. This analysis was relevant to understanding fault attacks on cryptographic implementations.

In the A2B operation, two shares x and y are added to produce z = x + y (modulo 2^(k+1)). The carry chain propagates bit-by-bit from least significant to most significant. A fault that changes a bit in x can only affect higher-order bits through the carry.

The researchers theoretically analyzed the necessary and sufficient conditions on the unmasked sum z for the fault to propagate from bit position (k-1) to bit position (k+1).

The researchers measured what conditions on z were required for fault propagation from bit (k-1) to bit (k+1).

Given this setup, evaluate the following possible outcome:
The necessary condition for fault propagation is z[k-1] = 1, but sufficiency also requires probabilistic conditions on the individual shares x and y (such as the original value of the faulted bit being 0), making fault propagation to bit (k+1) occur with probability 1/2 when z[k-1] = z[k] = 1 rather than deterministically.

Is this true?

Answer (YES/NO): NO